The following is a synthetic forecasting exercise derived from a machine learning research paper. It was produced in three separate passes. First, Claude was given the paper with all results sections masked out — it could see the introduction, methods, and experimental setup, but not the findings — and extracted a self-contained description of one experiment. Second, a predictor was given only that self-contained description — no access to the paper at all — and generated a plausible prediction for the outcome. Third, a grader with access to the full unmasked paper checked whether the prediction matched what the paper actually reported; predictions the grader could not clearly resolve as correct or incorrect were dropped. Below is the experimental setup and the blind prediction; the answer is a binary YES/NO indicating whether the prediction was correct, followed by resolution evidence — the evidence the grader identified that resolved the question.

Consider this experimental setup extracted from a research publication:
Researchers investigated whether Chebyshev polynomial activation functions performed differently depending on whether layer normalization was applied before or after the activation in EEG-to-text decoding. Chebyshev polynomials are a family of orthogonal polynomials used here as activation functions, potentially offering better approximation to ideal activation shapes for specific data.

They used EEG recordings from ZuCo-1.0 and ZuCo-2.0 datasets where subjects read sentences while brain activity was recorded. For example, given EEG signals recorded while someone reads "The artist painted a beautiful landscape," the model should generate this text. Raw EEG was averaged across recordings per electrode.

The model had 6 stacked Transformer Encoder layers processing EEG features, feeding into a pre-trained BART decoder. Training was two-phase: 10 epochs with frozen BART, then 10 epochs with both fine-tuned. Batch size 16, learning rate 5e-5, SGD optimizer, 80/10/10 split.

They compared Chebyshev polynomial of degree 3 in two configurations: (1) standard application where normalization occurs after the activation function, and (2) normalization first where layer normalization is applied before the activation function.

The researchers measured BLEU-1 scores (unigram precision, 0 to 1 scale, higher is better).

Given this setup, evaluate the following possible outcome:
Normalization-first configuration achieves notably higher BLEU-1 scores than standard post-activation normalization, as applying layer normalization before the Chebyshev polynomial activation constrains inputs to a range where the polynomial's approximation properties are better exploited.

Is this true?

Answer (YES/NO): NO